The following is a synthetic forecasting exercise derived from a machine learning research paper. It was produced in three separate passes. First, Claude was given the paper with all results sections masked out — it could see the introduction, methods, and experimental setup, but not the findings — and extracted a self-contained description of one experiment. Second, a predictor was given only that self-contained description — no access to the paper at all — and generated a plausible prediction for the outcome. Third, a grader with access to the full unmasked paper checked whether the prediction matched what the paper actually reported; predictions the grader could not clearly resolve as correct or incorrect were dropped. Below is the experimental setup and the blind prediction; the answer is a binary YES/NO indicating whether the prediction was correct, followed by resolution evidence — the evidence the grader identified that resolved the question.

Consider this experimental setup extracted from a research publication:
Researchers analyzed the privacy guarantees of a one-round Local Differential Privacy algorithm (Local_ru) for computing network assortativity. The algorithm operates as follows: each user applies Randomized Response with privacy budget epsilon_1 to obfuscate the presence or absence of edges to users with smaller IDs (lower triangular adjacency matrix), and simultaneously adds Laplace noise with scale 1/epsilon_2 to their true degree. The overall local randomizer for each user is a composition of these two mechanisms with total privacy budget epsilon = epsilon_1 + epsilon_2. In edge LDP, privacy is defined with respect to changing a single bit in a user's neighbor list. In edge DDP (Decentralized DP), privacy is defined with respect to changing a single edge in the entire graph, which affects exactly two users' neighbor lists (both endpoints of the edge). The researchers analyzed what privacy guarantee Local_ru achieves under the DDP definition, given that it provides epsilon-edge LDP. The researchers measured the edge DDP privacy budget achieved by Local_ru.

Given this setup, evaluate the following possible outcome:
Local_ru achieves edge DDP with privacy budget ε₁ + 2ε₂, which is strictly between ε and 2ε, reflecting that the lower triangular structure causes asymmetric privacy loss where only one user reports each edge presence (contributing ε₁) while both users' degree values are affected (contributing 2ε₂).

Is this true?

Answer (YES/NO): NO